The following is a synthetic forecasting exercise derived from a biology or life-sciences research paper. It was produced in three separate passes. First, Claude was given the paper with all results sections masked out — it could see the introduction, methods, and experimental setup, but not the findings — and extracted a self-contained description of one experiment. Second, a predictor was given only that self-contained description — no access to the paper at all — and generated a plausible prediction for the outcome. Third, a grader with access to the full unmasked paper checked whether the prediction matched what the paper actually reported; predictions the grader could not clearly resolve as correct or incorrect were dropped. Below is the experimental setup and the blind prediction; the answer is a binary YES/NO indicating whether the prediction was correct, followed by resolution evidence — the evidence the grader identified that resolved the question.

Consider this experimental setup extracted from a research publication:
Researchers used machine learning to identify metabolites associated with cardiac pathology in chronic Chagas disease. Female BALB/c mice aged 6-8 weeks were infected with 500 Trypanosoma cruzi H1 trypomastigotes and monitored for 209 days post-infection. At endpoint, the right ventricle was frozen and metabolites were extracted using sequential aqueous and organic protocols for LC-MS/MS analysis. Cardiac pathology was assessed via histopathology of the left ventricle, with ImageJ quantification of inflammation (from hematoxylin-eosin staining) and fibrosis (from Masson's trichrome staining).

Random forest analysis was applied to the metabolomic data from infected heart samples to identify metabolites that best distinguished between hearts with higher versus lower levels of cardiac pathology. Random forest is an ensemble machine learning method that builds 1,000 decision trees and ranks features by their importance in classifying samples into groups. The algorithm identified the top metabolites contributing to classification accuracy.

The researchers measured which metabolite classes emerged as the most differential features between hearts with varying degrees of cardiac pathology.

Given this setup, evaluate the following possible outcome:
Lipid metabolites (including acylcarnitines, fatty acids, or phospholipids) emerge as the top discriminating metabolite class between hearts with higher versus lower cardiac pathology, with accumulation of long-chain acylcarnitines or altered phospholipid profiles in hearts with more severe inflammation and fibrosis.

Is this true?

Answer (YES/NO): YES